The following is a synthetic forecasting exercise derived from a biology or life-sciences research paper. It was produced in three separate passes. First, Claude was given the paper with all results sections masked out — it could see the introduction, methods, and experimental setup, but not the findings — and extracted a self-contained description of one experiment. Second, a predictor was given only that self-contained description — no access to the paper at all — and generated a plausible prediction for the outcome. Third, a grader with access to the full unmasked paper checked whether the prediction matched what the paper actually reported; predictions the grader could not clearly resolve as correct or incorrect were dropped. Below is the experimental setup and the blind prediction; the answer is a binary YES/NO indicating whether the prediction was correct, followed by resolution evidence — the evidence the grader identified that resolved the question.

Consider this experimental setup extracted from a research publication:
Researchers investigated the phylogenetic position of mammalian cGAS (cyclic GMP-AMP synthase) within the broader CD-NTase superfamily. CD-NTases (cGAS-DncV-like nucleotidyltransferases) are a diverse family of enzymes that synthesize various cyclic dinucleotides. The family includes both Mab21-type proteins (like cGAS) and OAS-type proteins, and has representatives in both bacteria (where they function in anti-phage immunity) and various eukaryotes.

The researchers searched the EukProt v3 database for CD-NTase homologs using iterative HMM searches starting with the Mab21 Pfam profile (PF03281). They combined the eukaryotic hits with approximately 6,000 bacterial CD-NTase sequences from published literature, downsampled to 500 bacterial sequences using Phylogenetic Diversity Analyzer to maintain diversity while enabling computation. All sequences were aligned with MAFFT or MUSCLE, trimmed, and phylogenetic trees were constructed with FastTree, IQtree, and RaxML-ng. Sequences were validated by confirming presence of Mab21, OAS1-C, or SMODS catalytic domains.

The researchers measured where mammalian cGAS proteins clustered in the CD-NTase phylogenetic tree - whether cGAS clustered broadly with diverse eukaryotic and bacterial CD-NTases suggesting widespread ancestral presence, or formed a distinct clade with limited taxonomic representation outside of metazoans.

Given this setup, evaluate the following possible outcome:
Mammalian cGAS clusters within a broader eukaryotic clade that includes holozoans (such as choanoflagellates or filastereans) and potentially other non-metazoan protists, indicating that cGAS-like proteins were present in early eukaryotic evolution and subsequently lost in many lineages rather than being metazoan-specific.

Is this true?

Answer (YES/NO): NO